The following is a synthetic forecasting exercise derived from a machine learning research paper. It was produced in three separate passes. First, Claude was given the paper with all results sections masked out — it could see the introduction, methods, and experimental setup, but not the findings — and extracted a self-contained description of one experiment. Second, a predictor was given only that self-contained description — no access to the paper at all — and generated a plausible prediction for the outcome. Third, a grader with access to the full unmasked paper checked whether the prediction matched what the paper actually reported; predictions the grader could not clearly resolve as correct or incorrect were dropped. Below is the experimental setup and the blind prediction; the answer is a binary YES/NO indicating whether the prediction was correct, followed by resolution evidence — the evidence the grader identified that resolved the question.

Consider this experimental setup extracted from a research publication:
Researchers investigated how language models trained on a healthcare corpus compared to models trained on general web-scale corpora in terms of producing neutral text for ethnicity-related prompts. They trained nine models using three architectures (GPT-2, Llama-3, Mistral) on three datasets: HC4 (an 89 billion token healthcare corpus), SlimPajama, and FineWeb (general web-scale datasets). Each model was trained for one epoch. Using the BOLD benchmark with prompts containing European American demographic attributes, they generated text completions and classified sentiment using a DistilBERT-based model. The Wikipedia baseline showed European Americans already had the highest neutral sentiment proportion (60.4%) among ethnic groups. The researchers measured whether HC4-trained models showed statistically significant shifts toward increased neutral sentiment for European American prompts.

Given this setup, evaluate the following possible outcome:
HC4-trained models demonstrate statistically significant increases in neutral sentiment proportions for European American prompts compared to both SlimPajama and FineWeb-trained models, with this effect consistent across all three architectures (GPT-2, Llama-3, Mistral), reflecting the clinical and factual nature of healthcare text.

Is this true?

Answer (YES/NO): NO